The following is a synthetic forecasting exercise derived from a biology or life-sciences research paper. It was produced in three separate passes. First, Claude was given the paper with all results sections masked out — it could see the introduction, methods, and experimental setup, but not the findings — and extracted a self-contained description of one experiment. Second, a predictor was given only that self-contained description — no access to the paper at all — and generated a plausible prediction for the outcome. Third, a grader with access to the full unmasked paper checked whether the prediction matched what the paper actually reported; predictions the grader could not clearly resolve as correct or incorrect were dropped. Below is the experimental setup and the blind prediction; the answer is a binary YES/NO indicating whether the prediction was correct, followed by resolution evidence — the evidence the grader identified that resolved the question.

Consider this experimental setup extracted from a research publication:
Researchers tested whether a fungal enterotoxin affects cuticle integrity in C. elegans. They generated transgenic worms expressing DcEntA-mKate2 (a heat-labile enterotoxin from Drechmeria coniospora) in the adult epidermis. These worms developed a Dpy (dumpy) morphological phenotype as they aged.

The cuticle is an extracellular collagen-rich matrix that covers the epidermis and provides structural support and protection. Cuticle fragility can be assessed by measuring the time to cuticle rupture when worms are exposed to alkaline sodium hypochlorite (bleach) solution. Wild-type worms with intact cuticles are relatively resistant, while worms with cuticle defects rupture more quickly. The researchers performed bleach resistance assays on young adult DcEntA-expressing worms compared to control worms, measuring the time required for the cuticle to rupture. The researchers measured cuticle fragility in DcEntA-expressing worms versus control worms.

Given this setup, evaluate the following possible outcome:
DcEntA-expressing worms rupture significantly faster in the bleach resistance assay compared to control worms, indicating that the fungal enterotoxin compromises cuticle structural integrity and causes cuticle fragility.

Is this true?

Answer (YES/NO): YES